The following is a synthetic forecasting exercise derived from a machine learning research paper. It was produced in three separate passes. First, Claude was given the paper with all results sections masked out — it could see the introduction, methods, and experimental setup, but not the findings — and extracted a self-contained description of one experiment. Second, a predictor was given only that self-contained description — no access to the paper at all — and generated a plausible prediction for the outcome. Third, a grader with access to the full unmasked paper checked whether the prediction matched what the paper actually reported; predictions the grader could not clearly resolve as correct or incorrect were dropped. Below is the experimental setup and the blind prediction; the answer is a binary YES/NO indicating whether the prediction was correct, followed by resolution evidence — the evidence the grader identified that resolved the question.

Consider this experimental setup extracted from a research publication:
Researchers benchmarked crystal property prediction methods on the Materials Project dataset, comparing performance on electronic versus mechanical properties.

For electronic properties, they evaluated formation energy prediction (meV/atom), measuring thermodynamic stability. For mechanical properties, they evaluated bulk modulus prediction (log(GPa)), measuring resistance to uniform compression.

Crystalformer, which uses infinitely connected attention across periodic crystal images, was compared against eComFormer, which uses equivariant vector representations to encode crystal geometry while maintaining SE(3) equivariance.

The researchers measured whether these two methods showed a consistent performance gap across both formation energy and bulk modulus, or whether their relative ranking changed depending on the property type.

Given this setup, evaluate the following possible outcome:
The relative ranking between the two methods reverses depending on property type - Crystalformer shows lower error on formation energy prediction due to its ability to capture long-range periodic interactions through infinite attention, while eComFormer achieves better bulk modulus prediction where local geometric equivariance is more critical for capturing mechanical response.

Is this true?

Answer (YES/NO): NO